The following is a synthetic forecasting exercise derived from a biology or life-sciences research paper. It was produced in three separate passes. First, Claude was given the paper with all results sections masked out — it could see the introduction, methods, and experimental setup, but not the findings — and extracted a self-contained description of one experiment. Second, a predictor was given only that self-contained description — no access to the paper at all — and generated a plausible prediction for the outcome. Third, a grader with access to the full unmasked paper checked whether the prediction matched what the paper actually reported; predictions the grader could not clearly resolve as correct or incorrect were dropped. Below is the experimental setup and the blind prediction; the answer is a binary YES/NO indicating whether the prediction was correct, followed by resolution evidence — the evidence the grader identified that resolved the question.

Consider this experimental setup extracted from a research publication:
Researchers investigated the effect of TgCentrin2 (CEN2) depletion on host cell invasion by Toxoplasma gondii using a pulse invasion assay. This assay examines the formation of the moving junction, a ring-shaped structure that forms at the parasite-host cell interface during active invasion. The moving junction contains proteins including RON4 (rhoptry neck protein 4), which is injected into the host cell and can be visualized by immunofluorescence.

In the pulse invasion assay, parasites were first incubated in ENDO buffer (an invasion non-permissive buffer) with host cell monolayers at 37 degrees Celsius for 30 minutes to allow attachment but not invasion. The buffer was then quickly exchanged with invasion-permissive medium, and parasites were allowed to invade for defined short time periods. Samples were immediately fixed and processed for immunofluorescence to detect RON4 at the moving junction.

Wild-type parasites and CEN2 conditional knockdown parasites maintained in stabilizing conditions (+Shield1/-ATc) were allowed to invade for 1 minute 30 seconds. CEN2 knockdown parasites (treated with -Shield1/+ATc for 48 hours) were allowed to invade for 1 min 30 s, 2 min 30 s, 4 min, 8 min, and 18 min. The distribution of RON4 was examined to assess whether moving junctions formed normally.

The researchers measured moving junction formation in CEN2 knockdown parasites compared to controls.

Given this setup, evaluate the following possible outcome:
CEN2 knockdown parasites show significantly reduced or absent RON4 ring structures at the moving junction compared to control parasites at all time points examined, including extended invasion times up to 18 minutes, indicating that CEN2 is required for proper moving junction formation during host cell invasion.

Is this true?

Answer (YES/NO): YES